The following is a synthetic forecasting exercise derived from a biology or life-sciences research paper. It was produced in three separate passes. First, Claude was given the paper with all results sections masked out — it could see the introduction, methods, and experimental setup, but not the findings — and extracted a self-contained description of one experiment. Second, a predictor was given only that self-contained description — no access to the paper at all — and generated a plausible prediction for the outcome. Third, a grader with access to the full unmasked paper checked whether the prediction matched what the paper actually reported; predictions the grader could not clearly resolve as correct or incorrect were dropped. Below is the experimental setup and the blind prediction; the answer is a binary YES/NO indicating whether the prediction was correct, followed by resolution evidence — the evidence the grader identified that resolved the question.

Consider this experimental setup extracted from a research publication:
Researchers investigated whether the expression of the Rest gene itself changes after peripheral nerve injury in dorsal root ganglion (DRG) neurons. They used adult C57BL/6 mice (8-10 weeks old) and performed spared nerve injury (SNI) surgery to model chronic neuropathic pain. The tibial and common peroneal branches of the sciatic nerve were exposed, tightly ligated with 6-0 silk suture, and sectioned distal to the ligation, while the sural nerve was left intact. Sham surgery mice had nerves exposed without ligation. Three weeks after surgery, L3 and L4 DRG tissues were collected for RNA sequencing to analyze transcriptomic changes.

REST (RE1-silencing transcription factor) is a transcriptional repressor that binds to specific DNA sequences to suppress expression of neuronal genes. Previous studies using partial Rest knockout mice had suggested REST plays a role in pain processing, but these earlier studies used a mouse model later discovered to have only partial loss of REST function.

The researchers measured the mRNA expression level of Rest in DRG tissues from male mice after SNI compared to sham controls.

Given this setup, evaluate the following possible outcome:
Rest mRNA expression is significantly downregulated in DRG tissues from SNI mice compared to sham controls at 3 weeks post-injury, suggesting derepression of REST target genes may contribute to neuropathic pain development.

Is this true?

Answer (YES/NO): NO